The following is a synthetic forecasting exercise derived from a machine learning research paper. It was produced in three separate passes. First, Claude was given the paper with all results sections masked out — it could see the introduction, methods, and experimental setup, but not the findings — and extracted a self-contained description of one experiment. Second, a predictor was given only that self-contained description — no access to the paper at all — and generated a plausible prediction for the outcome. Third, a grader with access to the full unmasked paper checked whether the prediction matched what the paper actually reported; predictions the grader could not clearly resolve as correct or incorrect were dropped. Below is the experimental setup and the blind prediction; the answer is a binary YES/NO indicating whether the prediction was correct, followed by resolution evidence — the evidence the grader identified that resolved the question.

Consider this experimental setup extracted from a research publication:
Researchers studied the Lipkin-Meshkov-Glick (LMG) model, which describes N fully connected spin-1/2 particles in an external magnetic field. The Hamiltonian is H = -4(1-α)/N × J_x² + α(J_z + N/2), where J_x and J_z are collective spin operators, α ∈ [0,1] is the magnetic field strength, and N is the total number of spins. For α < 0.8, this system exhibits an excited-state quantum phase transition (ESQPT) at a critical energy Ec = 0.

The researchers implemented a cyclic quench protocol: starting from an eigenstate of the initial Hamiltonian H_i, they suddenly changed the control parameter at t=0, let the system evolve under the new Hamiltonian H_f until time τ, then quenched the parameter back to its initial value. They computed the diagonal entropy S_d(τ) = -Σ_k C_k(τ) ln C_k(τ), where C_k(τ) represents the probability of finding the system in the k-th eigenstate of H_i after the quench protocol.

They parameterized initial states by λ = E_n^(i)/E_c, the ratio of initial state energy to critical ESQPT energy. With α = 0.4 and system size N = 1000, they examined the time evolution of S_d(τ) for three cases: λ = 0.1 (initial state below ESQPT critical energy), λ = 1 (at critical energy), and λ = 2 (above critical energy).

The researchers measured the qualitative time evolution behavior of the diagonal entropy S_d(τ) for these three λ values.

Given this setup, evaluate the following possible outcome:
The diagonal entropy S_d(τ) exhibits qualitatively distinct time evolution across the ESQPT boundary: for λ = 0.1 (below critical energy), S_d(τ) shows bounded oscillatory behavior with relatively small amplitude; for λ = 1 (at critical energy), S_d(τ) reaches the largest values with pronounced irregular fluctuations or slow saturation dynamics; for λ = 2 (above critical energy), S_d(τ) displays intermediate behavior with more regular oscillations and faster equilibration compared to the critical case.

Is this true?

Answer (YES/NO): NO